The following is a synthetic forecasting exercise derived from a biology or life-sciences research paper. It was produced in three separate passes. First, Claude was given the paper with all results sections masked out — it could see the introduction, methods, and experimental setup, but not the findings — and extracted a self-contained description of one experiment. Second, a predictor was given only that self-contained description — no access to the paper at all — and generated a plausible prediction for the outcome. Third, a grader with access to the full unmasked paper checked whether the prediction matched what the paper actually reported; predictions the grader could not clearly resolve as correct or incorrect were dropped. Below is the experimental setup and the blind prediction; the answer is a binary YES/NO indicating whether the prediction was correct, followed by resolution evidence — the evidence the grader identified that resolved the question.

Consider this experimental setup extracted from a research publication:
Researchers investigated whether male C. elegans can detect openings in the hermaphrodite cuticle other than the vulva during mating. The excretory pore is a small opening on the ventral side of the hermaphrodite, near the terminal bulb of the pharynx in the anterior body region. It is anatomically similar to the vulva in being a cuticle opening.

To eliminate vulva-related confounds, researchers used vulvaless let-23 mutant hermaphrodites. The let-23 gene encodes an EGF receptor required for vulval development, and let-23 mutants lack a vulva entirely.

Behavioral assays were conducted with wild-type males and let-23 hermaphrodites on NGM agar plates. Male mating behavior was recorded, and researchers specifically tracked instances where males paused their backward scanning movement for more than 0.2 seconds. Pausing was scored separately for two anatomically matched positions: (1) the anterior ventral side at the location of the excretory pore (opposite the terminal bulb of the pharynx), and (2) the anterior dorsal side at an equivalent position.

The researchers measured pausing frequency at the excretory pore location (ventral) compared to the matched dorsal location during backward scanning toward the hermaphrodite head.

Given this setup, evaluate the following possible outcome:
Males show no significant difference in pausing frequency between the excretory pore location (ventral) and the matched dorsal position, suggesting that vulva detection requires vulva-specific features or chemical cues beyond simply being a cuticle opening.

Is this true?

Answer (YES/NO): NO